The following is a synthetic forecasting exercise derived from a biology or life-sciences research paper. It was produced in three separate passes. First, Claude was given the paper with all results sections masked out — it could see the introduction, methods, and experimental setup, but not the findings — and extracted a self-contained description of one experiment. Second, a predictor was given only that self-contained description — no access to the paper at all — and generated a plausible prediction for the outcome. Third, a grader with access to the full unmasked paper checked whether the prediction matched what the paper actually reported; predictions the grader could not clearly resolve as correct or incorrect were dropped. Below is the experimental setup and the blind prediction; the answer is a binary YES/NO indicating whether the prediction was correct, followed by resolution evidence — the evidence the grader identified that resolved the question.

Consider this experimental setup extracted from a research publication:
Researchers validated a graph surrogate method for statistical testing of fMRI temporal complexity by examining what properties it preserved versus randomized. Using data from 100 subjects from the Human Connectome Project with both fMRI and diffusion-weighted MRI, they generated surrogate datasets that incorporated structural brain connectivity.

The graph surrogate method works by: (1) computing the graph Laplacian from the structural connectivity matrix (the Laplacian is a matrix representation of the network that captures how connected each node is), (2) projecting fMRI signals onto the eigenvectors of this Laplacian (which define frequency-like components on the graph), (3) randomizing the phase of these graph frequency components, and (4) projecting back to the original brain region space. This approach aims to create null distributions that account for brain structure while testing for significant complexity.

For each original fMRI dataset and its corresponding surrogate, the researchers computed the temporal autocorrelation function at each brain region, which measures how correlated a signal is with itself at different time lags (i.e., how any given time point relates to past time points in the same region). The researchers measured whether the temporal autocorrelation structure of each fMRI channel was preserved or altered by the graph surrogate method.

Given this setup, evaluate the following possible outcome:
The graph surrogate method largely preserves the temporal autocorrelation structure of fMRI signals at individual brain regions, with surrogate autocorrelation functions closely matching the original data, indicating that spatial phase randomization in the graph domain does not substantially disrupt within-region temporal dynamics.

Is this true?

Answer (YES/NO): YES